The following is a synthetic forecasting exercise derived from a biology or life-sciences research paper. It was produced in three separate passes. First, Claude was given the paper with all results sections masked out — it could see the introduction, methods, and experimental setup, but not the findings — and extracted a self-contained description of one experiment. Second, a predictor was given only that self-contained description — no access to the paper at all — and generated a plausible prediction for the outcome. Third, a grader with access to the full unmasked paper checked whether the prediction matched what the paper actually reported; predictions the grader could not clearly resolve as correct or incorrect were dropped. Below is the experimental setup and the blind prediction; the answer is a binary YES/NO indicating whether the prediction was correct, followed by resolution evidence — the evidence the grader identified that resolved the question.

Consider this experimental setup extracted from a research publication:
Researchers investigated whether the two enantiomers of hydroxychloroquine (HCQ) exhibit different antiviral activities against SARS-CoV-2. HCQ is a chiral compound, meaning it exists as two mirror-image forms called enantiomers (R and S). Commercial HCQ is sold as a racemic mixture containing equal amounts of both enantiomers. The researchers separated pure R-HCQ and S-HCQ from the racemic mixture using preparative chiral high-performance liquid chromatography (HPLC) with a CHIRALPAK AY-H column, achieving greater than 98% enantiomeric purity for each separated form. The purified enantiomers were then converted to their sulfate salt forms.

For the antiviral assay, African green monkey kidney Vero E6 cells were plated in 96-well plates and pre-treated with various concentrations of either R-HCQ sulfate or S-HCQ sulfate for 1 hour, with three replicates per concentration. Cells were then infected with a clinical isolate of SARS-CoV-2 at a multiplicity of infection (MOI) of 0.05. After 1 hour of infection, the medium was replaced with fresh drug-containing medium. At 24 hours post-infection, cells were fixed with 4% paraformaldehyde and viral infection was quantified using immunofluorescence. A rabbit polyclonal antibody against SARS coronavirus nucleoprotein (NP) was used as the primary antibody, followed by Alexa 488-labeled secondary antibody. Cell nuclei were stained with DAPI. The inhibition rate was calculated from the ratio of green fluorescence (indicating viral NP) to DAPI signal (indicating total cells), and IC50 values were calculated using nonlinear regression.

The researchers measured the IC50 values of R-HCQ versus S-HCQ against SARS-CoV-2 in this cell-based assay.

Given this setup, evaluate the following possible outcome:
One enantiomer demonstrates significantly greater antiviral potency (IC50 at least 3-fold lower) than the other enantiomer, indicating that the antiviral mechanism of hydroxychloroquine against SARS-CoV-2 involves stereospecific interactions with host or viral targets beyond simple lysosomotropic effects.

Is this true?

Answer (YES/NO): NO